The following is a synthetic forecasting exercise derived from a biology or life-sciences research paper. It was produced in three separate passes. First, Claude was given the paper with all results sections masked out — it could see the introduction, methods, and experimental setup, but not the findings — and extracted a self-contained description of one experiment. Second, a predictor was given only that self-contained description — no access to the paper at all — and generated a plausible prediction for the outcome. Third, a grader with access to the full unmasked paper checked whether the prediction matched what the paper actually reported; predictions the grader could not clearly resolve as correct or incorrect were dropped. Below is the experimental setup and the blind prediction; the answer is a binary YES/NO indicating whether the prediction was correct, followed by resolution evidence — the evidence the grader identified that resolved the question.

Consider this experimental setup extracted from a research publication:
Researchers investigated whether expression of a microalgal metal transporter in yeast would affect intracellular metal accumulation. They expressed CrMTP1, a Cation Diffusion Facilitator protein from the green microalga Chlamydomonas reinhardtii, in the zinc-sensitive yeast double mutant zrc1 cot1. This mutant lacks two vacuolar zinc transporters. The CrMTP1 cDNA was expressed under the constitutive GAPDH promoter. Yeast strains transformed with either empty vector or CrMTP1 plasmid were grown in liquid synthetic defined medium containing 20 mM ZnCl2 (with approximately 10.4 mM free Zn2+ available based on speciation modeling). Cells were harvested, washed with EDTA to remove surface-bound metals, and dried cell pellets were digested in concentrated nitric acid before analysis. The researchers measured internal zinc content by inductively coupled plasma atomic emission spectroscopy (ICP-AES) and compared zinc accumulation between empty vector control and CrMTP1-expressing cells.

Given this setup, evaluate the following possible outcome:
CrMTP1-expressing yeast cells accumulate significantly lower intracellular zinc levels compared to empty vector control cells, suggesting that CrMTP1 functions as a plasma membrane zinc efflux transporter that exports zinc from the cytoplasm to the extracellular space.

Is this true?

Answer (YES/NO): NO